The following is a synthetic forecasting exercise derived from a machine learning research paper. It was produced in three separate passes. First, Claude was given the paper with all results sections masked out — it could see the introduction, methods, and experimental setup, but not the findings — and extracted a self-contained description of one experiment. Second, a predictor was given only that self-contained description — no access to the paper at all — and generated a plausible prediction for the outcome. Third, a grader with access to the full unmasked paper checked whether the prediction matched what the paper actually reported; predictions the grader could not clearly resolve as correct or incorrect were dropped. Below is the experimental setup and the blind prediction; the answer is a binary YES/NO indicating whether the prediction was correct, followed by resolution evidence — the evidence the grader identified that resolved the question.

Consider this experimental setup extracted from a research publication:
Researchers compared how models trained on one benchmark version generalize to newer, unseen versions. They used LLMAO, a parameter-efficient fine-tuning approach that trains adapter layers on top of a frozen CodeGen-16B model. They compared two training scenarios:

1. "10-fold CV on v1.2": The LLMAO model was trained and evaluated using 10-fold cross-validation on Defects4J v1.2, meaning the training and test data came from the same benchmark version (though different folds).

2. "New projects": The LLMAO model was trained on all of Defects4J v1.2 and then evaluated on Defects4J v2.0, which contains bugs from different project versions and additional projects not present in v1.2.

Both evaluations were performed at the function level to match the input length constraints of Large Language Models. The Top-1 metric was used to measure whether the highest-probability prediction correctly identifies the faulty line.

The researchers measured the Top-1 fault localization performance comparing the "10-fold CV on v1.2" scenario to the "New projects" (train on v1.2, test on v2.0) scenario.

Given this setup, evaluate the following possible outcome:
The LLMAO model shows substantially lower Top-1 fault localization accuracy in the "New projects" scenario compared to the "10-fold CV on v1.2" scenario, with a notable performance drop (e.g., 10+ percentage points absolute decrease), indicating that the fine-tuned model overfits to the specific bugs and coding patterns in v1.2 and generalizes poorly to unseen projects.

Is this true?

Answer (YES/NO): YES